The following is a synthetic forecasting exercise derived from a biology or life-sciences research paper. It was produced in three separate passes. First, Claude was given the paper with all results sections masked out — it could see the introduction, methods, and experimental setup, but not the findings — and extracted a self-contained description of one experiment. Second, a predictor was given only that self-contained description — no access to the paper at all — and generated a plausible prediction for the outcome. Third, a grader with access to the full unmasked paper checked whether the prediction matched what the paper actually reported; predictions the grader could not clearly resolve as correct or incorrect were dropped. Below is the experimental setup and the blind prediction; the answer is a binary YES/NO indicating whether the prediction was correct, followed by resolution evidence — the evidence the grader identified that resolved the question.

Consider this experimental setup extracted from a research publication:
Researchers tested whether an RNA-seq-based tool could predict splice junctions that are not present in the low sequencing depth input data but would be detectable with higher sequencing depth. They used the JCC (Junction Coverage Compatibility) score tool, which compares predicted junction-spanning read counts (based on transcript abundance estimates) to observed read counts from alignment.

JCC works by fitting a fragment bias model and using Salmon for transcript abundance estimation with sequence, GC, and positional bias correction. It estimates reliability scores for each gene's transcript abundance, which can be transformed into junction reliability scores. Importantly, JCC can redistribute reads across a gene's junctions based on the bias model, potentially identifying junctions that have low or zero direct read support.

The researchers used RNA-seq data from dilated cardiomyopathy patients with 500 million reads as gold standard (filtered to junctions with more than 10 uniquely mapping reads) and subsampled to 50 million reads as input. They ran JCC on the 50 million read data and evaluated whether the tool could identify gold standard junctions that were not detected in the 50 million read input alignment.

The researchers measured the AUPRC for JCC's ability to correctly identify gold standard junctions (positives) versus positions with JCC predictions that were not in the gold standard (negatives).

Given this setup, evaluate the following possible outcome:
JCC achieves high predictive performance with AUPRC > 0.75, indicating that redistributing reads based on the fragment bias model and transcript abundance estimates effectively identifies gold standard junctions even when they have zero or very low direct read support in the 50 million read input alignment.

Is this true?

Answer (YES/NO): NO